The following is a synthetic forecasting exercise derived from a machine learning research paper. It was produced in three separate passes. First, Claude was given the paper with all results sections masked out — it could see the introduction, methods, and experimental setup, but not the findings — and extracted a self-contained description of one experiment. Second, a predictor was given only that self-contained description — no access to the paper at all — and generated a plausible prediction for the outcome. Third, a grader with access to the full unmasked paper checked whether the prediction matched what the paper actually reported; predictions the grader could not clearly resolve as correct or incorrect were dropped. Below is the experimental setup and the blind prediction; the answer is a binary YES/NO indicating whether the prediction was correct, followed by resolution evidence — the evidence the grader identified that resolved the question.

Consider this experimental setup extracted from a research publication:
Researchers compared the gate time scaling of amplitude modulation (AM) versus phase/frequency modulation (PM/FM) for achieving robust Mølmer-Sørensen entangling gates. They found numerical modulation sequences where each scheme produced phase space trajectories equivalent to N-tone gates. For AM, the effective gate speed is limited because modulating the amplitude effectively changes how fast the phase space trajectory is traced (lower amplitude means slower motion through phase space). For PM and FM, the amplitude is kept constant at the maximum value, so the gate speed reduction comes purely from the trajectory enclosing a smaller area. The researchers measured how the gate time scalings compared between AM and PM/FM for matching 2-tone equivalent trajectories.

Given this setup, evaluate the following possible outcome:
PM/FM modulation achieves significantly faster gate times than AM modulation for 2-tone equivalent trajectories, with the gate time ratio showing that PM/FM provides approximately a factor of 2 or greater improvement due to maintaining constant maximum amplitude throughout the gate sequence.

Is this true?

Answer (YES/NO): NO